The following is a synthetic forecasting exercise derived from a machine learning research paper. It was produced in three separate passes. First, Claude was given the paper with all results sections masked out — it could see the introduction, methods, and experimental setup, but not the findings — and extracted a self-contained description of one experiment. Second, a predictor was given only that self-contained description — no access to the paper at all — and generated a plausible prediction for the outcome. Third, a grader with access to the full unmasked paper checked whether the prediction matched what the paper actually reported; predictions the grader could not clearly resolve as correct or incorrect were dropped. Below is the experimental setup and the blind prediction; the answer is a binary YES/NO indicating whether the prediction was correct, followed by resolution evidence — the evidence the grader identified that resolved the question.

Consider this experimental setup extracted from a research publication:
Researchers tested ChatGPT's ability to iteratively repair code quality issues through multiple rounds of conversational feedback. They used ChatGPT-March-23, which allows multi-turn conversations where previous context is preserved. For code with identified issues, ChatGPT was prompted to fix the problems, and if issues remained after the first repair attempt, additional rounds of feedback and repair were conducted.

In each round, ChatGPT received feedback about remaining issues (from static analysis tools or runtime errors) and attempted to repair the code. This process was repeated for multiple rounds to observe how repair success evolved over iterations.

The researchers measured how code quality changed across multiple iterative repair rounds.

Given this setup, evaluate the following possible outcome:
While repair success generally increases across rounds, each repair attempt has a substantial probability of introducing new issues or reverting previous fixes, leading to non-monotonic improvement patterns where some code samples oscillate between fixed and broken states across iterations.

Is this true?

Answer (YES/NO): NO